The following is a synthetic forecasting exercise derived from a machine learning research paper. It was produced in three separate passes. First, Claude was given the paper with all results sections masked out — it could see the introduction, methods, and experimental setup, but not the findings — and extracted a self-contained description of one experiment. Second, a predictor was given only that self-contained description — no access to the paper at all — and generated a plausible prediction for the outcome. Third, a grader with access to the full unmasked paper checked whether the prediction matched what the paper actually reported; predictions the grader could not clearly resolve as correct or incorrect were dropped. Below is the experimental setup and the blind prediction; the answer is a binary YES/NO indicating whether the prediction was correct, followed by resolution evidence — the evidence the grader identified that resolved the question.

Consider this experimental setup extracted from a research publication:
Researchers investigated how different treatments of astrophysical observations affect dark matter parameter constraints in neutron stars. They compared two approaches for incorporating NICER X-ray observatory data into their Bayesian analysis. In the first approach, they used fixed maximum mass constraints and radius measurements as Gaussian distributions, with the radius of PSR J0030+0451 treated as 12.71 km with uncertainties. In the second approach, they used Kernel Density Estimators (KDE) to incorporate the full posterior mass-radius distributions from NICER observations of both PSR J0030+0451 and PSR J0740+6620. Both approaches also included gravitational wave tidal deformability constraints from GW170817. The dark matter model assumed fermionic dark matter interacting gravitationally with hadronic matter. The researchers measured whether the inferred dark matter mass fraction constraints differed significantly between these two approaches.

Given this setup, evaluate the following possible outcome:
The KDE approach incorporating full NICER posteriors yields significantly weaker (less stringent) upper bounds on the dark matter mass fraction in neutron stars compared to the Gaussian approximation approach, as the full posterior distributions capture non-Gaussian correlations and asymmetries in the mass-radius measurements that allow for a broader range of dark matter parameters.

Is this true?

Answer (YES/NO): NO